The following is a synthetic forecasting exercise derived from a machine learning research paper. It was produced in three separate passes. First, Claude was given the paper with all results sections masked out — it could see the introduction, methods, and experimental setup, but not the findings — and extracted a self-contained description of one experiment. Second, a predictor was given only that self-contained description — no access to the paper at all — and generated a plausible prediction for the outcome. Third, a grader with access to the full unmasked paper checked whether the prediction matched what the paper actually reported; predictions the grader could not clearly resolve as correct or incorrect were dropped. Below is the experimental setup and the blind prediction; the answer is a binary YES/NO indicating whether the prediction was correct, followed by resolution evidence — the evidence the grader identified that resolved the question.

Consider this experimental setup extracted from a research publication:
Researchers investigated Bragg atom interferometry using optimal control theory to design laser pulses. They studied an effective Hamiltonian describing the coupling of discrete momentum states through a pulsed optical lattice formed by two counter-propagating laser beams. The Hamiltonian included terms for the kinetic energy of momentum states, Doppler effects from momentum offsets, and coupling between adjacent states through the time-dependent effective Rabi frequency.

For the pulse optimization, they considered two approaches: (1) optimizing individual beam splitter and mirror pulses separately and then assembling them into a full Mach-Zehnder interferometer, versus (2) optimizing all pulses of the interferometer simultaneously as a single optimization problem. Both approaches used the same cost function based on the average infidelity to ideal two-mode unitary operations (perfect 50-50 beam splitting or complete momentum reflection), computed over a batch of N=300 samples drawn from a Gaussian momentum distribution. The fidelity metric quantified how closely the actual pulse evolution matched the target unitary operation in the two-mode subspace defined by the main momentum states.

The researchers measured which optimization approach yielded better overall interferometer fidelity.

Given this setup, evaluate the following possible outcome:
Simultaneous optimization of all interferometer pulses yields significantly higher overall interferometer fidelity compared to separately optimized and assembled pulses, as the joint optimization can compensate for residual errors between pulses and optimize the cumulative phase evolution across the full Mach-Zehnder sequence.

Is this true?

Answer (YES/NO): NO